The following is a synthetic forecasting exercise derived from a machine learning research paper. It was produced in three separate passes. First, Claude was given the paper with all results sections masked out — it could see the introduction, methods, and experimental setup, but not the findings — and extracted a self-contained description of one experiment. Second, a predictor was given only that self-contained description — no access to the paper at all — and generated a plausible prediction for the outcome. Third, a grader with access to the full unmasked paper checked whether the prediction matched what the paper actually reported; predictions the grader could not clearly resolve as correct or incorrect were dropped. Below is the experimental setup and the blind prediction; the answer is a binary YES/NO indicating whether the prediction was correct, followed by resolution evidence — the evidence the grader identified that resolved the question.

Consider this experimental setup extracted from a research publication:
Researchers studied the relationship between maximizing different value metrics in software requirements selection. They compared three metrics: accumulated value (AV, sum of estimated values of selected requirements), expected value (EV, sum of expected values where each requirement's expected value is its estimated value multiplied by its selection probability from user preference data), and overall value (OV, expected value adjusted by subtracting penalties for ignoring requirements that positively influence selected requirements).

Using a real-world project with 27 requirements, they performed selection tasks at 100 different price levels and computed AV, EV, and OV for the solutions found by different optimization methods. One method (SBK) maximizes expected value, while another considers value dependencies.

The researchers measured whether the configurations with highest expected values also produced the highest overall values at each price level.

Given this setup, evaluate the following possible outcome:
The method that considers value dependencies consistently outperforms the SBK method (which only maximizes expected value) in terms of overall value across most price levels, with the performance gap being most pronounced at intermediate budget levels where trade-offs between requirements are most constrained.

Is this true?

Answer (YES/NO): YES